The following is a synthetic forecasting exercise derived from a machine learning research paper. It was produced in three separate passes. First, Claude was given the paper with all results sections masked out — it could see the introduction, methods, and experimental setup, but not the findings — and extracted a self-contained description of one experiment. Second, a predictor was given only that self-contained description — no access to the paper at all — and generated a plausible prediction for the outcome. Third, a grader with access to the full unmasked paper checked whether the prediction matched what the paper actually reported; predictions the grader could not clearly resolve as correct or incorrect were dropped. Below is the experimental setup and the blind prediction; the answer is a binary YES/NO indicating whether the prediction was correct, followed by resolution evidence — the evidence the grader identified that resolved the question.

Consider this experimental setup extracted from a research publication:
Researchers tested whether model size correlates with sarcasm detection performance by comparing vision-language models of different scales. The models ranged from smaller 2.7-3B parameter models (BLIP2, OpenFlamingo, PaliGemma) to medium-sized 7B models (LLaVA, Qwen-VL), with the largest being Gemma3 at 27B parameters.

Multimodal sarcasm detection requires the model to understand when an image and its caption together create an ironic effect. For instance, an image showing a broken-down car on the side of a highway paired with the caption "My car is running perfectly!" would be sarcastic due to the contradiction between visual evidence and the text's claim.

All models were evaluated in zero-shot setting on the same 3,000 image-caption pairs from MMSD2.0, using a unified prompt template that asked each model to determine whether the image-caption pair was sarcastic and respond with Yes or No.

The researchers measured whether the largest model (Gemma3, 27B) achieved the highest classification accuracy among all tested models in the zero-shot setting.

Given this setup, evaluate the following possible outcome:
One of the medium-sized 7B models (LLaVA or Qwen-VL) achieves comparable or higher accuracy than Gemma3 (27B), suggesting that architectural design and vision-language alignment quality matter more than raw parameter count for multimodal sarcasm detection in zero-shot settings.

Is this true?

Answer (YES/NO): NO